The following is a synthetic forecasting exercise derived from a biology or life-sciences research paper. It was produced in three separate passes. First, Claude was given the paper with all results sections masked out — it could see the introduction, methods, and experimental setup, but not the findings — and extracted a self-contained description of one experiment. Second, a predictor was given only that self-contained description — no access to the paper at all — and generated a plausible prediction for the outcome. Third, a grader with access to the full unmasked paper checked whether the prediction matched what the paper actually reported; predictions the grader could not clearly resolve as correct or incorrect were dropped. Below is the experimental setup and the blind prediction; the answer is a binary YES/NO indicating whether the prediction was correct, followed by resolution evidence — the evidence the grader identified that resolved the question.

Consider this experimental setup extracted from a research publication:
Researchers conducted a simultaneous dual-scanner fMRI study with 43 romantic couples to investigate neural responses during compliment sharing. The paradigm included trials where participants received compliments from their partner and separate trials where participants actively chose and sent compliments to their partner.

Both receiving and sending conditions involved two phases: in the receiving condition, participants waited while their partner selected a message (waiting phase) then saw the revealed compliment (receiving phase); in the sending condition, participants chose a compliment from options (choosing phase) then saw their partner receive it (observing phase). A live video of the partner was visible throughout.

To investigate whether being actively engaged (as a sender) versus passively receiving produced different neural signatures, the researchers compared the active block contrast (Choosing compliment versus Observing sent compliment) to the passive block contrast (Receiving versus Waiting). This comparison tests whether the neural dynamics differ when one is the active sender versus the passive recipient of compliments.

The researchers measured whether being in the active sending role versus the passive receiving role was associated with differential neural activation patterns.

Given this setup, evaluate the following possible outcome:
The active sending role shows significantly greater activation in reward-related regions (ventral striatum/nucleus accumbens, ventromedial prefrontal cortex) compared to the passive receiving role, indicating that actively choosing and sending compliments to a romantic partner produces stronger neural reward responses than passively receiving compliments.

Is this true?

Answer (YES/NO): NO